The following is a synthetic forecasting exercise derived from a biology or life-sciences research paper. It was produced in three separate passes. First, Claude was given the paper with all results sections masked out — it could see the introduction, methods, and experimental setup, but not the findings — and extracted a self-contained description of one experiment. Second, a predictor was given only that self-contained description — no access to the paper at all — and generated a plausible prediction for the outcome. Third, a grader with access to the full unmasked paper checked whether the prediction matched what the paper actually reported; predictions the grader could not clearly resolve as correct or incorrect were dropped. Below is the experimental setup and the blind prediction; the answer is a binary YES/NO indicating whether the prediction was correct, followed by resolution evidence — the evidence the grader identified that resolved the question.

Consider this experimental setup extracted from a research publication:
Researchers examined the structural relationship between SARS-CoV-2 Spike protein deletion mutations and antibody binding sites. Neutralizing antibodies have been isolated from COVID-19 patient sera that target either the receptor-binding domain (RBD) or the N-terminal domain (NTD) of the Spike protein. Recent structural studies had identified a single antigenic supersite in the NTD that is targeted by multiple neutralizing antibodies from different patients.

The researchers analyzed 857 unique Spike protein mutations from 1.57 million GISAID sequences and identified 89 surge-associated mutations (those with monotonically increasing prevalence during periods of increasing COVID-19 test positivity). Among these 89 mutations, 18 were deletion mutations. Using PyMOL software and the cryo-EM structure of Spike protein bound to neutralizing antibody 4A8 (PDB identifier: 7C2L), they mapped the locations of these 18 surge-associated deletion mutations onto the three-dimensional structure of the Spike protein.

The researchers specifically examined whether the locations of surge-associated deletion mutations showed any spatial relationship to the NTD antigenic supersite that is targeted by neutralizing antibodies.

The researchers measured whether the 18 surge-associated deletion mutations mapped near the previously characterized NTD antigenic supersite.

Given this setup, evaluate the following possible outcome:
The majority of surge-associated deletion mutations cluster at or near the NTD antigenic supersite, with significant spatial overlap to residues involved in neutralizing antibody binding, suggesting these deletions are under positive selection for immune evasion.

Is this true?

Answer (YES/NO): YES